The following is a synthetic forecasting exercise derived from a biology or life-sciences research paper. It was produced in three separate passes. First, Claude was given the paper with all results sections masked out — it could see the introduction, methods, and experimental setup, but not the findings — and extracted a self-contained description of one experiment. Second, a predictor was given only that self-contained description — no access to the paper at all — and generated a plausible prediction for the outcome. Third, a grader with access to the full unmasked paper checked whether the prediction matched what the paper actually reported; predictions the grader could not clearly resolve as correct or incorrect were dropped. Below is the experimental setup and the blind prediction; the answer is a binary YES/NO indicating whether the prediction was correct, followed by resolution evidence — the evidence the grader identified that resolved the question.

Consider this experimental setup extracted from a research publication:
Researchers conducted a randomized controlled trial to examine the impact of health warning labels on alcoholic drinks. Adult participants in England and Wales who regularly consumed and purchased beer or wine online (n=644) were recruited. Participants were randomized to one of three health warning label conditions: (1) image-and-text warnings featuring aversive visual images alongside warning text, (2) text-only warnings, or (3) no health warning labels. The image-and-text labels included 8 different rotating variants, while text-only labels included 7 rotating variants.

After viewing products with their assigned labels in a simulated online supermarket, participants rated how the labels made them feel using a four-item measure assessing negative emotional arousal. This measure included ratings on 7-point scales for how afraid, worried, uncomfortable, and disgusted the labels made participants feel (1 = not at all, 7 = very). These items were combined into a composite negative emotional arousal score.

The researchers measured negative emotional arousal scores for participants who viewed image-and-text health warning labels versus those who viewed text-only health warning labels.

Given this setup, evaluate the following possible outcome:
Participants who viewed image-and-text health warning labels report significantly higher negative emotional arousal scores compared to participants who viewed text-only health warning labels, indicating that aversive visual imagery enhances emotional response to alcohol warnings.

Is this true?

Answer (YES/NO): YES